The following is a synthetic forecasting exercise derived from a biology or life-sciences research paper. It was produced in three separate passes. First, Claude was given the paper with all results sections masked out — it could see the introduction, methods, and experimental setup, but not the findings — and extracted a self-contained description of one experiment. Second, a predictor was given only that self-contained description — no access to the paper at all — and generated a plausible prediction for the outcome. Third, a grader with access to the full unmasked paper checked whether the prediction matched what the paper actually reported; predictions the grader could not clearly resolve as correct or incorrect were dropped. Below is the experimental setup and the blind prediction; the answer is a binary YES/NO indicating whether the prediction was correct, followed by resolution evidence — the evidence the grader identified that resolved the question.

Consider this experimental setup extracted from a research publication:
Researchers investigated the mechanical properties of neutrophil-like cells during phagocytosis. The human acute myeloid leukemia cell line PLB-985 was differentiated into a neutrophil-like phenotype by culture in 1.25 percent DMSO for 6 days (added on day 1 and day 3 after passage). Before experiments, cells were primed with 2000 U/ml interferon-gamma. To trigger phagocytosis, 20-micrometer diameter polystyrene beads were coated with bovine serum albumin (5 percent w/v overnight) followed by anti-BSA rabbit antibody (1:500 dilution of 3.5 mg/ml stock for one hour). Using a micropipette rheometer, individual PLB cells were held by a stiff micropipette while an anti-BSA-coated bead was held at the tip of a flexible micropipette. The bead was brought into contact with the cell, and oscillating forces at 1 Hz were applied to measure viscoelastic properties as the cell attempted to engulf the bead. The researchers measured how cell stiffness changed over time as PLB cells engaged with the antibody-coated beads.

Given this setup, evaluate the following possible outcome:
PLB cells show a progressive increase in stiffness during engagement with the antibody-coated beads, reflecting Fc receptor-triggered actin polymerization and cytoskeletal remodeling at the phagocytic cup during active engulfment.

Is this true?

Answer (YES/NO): YES